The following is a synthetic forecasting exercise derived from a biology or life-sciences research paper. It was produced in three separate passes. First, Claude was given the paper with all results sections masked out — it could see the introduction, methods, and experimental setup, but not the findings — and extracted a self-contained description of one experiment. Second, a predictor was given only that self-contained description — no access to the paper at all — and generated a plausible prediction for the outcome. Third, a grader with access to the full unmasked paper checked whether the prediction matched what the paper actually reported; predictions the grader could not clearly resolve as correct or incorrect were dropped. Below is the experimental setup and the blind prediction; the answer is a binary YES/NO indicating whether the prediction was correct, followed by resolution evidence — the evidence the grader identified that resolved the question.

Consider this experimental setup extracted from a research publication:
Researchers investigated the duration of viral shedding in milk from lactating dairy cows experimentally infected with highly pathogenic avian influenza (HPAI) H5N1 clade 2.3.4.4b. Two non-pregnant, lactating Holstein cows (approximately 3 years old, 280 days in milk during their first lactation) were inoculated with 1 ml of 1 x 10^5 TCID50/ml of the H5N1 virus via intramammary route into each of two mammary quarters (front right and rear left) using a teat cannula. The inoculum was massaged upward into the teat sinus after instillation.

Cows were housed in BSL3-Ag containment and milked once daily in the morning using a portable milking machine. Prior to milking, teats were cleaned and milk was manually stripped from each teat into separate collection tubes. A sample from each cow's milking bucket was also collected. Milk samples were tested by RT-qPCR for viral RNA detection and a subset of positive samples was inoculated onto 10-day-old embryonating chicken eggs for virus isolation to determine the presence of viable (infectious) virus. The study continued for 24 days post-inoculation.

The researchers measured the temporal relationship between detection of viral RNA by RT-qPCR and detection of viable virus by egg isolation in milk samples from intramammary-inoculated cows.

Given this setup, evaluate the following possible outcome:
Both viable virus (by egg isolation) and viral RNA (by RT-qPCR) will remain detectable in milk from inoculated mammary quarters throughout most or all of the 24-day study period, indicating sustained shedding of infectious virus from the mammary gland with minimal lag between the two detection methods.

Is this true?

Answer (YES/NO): NO